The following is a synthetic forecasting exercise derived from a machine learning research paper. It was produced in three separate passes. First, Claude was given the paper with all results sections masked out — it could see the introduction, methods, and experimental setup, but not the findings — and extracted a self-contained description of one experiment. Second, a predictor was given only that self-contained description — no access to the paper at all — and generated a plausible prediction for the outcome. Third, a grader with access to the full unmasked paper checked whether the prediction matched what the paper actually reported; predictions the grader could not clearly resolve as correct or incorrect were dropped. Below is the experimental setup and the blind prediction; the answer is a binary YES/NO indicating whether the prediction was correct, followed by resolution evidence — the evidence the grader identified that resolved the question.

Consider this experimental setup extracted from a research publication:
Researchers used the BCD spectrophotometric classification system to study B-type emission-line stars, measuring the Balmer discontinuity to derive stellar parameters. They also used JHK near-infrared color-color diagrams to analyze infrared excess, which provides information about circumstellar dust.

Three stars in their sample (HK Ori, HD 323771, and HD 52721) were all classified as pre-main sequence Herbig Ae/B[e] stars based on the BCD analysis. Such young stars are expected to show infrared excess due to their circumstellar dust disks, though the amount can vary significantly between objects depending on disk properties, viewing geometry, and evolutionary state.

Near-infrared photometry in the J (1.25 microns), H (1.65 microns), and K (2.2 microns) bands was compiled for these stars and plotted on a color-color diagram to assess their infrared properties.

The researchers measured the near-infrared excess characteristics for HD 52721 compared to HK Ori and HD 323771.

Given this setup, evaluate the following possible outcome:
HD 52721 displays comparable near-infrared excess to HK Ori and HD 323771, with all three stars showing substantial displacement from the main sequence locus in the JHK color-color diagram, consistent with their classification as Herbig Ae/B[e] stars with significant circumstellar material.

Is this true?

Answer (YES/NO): NO